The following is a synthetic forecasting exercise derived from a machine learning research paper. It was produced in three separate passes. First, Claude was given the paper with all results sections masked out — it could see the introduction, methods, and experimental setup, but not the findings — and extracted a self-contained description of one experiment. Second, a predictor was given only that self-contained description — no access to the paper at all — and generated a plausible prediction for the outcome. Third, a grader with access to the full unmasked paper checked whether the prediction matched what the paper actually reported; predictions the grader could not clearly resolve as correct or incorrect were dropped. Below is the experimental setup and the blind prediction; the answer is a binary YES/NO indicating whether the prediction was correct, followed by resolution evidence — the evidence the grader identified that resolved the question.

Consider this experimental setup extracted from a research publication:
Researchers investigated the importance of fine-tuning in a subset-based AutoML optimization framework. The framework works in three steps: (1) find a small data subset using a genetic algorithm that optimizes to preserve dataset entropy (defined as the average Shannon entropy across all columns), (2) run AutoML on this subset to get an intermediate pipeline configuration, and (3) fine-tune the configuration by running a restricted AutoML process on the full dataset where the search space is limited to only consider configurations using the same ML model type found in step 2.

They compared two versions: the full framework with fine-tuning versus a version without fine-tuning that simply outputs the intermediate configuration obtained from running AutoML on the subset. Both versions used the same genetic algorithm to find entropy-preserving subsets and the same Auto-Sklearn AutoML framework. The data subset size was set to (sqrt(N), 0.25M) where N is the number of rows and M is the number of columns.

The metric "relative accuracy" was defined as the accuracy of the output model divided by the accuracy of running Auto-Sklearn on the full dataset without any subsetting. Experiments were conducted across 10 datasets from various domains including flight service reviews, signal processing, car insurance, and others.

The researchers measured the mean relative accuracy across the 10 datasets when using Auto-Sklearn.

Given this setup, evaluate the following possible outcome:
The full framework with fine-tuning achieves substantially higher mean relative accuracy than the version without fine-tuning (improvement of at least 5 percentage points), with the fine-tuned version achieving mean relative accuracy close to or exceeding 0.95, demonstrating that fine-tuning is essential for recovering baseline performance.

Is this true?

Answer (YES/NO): YES